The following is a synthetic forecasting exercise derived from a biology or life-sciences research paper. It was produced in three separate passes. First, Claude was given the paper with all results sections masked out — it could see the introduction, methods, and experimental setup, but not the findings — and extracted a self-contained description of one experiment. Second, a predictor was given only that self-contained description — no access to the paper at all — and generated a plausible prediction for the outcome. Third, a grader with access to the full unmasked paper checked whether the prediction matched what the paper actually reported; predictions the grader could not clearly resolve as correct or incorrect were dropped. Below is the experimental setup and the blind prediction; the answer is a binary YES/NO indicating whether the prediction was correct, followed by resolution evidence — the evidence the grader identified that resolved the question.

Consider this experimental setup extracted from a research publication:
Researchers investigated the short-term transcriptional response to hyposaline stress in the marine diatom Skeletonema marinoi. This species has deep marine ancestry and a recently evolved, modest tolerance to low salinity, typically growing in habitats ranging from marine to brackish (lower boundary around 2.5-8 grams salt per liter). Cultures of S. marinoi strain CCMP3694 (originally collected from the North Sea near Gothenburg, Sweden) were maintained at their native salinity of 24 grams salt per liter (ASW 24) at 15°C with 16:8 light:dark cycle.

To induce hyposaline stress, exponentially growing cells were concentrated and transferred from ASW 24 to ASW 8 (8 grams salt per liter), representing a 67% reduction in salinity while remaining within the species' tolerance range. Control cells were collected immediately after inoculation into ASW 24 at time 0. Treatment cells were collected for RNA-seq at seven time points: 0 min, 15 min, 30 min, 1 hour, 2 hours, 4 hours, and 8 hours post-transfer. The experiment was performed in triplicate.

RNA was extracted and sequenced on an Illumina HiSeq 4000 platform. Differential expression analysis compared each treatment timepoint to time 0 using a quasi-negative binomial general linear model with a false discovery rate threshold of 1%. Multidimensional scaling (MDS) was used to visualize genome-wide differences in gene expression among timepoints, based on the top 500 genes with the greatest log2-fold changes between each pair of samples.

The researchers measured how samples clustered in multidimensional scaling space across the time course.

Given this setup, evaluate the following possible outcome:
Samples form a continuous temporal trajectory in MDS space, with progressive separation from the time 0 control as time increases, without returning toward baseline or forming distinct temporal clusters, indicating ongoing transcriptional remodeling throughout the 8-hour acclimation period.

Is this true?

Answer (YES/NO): NO